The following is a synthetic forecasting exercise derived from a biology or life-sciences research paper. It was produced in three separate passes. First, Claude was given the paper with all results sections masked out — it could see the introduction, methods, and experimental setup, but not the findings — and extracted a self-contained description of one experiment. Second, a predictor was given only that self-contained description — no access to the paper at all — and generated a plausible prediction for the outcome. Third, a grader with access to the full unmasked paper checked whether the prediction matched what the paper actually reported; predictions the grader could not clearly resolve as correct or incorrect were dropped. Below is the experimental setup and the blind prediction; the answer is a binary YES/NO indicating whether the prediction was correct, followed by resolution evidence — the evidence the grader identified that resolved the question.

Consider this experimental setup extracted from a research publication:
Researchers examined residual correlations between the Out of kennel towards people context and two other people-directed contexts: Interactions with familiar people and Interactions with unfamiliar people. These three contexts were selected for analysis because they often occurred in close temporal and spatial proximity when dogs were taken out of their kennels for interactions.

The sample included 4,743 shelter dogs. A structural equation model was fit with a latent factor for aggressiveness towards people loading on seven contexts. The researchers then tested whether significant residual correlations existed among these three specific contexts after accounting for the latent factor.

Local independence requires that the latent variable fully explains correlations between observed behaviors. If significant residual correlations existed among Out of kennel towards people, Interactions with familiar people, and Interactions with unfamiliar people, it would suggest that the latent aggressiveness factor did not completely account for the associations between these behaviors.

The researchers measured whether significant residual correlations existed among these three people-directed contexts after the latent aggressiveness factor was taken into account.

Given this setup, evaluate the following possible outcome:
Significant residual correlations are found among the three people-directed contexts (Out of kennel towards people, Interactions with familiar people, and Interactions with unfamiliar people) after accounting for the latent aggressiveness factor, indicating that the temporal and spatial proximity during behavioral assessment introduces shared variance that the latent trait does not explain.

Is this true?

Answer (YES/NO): NO